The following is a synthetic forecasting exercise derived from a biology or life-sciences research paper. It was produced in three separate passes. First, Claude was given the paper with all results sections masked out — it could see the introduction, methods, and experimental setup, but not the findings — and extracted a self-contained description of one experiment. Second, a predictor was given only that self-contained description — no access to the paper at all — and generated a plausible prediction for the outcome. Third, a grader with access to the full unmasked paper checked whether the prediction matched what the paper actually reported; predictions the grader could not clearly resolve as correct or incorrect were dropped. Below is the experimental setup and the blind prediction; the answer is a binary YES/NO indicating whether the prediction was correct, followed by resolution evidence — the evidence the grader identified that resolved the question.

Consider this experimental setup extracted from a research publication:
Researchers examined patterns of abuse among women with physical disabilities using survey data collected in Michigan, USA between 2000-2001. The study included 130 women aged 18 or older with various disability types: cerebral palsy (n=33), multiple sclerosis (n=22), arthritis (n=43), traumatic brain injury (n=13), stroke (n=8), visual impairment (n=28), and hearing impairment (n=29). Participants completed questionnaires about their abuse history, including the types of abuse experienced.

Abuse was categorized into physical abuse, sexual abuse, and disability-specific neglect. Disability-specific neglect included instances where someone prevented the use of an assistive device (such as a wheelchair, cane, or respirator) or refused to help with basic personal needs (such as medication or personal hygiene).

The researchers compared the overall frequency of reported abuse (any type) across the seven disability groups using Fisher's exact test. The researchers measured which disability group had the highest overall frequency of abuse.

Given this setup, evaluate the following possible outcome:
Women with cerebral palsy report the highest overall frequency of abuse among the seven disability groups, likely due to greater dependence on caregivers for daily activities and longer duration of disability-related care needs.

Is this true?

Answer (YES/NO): NO